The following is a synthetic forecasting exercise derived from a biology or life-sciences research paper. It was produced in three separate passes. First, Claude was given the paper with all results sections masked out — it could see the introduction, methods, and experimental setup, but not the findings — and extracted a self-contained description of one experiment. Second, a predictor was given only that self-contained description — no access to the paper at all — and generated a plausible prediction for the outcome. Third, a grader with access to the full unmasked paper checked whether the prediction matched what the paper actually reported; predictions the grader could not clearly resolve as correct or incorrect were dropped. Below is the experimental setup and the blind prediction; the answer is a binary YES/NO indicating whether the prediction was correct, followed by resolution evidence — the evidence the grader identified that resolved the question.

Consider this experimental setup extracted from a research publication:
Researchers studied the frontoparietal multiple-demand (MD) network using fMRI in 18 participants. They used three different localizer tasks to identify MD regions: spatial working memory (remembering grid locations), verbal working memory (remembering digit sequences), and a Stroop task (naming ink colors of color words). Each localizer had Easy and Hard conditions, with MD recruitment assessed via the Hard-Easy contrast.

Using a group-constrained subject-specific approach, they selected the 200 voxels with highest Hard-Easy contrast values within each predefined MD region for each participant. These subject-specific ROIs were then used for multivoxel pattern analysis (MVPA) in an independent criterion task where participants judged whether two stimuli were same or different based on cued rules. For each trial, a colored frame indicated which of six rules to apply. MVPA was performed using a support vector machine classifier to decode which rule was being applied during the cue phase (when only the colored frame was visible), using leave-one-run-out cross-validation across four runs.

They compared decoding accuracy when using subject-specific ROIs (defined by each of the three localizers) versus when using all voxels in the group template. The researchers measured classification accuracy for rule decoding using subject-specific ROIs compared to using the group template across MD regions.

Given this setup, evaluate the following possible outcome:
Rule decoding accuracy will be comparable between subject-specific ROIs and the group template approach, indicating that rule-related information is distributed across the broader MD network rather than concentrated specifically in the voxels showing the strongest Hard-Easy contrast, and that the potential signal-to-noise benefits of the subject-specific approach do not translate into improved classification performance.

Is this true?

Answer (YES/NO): YES